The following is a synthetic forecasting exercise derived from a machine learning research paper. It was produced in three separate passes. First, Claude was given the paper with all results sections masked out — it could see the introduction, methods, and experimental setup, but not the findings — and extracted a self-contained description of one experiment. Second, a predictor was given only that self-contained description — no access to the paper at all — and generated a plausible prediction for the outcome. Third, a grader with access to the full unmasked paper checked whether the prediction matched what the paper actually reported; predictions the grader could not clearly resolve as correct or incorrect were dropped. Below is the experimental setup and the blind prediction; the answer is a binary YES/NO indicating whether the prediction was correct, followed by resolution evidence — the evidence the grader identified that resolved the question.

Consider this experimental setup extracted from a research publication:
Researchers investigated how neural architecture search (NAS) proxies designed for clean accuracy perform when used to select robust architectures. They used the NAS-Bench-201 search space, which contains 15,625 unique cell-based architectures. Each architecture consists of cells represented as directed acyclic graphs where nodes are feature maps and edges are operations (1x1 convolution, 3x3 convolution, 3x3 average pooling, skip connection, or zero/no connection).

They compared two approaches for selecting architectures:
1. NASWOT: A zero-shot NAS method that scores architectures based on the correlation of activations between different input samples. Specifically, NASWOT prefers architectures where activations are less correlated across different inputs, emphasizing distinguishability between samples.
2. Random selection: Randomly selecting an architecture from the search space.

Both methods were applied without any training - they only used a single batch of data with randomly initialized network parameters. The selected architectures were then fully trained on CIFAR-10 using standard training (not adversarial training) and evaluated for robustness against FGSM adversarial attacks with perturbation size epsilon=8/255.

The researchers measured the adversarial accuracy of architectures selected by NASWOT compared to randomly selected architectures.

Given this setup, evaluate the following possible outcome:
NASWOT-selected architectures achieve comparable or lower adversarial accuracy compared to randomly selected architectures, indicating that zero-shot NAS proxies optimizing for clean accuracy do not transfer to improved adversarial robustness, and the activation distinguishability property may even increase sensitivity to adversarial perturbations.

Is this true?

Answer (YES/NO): YES